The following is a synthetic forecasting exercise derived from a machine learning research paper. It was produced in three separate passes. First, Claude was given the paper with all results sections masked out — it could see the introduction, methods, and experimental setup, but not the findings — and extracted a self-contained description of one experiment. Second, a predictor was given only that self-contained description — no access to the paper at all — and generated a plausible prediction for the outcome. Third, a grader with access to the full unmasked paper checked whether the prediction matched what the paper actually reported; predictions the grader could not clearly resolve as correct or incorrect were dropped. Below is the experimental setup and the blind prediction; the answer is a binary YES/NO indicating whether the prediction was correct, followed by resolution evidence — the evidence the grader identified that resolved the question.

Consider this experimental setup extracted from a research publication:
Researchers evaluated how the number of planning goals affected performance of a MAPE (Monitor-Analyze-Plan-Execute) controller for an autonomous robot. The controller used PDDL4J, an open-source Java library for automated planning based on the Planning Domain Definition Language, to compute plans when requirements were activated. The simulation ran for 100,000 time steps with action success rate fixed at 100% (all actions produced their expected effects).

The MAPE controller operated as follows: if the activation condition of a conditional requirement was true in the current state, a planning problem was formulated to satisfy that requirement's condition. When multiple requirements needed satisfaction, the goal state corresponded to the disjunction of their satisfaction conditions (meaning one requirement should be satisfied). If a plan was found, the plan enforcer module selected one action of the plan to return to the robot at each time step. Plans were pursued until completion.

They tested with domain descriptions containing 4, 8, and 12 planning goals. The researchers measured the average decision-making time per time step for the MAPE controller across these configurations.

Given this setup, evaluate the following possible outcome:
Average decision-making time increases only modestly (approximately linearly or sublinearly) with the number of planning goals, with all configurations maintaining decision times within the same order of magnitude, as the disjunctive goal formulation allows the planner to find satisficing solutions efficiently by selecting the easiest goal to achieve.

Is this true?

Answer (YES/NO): YES